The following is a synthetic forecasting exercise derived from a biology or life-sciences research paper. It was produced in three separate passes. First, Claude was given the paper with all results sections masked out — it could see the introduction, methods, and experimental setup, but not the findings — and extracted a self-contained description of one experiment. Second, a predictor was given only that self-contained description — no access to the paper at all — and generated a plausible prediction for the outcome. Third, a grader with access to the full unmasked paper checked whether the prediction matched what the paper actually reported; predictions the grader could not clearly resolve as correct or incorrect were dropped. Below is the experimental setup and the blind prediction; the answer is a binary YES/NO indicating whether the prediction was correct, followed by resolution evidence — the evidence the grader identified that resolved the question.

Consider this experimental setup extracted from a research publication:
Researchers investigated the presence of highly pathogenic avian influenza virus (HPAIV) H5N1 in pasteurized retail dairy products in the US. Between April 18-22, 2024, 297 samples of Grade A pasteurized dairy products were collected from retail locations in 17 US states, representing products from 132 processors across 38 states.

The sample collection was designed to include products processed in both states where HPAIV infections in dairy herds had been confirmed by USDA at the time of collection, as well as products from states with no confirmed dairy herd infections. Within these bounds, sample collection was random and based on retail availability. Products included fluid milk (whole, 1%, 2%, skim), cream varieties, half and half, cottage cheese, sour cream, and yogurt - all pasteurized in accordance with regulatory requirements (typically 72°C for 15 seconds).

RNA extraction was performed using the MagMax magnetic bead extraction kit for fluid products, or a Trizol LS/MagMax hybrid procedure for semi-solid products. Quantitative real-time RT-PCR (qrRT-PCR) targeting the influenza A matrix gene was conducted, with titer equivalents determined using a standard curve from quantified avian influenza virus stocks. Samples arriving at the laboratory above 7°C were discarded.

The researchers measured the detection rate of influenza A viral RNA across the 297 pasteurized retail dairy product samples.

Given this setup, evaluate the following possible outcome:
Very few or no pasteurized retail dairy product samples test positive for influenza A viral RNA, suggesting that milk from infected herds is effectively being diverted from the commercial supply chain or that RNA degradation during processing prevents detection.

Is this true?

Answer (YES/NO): NO